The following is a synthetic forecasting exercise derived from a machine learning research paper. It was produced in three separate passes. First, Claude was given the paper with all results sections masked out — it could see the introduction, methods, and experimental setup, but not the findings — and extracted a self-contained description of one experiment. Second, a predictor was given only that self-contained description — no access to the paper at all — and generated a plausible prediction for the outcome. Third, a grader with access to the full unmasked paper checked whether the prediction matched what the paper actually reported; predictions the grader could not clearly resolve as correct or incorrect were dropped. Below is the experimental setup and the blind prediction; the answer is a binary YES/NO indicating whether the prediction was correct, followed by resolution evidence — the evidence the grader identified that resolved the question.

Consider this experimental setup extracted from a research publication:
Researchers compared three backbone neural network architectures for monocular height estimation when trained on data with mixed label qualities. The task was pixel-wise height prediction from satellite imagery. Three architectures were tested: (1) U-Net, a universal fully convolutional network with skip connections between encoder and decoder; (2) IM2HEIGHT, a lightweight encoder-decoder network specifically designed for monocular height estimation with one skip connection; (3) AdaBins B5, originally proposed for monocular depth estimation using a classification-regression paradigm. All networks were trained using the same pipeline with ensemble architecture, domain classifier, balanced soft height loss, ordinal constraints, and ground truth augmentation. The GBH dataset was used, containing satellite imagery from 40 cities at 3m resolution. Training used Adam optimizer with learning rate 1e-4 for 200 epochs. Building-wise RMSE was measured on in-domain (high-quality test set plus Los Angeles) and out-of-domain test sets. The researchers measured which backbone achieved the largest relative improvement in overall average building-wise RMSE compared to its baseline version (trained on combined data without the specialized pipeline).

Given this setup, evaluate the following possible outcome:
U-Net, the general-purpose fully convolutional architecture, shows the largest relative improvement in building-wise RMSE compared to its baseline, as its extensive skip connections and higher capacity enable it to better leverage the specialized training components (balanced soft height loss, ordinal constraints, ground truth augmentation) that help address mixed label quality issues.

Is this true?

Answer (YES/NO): NO